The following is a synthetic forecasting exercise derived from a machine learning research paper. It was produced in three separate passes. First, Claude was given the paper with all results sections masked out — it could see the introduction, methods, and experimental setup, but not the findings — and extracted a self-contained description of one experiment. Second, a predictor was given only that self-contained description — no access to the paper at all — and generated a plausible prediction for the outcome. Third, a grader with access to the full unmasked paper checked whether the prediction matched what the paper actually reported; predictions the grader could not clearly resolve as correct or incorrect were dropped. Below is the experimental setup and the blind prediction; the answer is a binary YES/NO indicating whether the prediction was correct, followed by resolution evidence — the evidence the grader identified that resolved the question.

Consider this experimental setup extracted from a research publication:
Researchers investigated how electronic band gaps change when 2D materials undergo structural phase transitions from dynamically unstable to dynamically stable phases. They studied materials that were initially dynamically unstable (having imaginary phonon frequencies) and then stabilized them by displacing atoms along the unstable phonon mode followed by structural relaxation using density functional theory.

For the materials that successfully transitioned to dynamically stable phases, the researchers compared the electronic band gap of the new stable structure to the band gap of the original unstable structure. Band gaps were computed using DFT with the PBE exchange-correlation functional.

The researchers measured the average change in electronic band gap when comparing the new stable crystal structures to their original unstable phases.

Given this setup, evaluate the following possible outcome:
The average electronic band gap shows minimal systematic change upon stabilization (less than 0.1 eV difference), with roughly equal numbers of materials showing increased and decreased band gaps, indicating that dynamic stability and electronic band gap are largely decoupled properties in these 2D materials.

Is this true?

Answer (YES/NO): NO